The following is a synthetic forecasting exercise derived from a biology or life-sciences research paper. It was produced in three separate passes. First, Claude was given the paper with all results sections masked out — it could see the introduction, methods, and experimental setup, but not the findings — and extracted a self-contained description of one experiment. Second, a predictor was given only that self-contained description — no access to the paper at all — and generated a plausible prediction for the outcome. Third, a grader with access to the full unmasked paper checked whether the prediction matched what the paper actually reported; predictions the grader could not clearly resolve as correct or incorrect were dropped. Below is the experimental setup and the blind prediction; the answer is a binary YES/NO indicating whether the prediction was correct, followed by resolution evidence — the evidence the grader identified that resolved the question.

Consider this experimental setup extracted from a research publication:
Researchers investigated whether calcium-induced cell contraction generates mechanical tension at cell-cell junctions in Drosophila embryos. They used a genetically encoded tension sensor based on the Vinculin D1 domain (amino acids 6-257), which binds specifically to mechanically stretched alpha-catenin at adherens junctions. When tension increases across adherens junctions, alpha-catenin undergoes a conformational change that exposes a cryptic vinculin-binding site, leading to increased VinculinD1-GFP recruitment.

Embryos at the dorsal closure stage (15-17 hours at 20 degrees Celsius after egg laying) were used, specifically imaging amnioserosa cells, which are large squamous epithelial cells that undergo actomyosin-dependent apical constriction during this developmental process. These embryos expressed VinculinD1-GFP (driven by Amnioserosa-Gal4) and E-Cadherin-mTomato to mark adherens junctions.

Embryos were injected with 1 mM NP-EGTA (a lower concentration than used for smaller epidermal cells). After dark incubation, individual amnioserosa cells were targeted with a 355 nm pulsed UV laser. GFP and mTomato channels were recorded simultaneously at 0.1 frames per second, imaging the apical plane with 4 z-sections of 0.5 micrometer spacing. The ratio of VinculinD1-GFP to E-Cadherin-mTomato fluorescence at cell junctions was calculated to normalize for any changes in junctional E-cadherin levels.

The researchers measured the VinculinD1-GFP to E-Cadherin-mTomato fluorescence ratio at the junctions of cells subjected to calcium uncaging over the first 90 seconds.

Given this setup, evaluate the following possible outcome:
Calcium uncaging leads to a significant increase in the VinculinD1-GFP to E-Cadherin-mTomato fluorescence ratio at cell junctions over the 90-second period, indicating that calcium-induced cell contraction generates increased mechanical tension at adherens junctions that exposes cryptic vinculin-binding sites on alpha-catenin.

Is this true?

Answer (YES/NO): YES